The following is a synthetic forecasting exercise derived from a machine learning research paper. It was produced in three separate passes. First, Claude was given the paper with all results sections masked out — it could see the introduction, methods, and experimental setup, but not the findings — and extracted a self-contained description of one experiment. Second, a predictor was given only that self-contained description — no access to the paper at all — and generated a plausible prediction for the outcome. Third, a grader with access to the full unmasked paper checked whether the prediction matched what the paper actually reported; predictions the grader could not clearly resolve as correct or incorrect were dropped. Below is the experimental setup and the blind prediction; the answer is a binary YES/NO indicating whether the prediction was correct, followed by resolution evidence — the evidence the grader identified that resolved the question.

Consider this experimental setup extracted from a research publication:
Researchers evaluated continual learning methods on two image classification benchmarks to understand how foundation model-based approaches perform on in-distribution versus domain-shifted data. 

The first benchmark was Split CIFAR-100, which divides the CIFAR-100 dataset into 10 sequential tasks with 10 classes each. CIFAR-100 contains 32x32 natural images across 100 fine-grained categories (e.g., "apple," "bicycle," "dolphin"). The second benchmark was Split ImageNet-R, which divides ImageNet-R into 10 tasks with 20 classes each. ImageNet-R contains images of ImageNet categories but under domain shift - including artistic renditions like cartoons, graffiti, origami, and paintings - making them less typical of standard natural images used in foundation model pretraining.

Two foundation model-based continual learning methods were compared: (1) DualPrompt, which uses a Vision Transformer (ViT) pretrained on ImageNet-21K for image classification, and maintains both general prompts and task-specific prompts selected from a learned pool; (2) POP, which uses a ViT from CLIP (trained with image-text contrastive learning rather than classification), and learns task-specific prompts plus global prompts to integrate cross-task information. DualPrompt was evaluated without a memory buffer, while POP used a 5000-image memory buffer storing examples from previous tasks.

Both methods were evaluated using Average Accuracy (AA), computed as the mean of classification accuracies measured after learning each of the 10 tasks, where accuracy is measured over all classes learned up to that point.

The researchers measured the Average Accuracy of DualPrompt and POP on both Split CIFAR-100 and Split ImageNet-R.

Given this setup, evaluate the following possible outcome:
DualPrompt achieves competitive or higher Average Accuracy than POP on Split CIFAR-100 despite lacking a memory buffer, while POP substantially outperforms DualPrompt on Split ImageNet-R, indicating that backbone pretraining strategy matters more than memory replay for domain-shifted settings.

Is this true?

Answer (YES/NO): YES